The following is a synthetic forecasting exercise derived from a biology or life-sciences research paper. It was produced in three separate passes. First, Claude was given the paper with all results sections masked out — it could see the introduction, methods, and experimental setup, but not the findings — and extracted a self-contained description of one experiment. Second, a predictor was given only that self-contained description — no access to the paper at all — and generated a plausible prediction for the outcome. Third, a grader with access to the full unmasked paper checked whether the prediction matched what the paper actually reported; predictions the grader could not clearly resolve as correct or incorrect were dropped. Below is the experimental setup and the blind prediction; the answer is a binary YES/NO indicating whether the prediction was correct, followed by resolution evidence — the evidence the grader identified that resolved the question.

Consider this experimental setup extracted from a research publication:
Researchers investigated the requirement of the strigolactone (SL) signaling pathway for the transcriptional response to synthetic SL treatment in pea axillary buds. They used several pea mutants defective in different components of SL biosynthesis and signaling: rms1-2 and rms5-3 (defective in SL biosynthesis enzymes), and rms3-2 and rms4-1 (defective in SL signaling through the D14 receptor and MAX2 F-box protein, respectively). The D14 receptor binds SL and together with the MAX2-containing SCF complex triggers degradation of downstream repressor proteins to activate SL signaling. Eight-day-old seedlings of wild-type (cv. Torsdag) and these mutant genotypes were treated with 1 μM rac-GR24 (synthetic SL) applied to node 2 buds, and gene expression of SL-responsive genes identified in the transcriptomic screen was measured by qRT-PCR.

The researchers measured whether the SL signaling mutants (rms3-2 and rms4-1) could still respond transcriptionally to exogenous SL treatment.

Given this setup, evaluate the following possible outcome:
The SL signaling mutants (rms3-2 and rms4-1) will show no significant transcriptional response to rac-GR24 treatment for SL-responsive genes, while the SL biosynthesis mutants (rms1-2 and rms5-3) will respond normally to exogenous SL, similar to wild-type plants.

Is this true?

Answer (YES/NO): NO